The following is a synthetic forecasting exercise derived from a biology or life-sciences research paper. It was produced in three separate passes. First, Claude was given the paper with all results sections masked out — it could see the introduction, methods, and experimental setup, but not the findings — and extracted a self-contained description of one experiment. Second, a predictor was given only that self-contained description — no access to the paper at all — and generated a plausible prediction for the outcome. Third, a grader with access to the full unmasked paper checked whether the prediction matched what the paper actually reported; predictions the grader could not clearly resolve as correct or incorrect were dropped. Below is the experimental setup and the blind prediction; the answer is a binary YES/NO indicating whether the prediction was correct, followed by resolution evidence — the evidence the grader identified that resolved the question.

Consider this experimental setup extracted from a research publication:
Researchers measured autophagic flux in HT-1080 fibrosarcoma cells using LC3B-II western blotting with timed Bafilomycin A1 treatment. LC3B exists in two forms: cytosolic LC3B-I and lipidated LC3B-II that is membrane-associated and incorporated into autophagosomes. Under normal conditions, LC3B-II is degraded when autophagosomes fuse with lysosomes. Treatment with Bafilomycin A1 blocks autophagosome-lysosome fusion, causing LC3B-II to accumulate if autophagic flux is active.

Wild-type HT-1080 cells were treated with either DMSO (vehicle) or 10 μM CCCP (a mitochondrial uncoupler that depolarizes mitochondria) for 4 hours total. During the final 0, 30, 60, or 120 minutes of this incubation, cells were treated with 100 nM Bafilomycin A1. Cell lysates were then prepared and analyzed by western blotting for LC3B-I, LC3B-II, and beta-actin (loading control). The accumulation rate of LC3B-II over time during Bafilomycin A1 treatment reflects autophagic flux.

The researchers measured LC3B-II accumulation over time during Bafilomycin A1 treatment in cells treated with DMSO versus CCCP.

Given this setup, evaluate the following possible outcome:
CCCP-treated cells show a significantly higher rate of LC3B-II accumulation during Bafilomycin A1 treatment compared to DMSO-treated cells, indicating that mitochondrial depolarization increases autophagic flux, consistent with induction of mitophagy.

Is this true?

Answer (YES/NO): YES